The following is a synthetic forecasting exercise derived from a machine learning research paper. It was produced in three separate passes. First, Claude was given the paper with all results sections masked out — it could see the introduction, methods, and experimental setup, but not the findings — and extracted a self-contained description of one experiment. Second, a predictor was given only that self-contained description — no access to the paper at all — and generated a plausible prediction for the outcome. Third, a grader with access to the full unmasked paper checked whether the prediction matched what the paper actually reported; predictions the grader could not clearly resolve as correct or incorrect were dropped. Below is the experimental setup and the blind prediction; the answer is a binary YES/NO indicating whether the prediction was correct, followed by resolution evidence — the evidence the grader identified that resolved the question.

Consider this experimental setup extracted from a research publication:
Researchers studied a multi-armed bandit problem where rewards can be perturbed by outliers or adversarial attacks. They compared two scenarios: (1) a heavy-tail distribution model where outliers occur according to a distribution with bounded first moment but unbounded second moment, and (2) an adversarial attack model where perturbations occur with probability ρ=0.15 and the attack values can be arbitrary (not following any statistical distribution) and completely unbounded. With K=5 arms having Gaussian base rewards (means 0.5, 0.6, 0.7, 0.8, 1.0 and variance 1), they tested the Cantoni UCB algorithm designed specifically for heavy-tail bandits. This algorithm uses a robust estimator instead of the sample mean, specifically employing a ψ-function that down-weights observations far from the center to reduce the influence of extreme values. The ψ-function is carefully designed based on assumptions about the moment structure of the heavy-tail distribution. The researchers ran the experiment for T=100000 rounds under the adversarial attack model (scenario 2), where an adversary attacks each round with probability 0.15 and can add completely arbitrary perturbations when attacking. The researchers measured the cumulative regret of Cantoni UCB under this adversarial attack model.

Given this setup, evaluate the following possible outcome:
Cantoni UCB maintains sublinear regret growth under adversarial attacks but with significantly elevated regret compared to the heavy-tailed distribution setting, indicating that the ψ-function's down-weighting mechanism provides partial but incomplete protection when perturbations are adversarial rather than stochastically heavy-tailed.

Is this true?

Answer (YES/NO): NO